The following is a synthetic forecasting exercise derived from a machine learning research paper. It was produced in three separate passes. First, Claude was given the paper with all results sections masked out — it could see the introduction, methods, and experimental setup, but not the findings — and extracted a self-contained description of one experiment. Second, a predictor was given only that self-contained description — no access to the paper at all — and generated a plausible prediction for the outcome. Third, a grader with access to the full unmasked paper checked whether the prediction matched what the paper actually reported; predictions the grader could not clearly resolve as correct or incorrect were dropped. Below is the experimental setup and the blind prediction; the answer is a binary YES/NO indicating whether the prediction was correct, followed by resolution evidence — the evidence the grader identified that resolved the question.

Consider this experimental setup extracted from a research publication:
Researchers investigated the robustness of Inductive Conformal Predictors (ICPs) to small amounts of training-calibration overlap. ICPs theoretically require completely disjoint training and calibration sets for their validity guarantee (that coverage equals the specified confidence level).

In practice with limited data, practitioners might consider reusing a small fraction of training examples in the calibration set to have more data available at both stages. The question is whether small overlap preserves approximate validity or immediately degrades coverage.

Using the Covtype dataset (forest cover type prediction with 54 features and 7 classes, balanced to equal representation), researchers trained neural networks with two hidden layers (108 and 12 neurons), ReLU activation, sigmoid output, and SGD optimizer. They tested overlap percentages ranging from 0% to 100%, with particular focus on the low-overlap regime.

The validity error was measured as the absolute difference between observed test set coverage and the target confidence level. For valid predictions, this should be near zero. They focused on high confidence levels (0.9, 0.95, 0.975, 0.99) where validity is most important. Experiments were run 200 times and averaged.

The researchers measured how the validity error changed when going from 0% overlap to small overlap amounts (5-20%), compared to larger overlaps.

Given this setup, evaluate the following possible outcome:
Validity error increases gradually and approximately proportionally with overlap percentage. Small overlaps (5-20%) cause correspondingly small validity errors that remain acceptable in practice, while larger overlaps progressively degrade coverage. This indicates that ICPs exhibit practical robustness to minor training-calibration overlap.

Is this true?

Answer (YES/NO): NO